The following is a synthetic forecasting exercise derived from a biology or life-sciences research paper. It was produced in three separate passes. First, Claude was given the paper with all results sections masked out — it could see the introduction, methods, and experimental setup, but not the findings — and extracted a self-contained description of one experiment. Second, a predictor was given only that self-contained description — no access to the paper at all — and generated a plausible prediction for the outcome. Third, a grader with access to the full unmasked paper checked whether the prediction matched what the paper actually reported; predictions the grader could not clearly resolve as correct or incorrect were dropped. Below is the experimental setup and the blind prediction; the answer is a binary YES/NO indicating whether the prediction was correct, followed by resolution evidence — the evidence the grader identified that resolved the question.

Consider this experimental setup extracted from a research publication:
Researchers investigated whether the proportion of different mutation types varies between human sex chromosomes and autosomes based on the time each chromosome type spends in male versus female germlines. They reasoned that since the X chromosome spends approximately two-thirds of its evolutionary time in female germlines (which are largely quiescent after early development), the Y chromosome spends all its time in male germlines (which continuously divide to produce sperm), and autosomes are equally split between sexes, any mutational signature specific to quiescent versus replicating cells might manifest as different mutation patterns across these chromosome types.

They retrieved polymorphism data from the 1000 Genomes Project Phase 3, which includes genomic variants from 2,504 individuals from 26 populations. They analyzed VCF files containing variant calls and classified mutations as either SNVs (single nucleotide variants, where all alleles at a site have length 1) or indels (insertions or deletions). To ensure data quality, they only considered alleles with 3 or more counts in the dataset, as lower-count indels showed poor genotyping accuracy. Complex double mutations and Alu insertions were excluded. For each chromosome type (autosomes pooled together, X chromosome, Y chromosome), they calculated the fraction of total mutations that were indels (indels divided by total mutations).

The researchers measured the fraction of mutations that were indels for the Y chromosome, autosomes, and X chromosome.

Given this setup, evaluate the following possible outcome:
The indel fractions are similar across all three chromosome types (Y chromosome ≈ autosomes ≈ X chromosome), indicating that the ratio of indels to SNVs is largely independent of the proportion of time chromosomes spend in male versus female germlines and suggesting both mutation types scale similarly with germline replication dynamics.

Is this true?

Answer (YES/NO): NO